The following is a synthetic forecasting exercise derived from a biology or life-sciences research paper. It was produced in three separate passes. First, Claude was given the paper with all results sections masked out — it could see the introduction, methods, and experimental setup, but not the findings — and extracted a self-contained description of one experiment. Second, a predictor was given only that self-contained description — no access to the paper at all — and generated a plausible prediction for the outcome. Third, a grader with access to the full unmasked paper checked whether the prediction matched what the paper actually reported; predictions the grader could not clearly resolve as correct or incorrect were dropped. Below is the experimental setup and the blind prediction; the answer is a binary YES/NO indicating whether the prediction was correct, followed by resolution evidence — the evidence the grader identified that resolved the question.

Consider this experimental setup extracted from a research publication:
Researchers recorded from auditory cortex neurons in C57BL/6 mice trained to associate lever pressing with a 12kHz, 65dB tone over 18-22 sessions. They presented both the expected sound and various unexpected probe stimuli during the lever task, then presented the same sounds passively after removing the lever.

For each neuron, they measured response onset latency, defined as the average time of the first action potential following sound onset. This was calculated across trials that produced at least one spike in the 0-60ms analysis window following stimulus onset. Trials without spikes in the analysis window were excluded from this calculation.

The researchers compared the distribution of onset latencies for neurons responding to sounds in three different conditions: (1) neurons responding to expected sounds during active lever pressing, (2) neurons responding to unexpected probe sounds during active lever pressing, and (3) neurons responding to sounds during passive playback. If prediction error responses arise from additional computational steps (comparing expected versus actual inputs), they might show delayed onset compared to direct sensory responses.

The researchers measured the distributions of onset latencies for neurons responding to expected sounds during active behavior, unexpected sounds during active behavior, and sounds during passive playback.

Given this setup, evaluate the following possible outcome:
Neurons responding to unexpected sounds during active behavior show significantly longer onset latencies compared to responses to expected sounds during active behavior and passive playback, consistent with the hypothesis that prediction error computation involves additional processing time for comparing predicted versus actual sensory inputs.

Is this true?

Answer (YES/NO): NO